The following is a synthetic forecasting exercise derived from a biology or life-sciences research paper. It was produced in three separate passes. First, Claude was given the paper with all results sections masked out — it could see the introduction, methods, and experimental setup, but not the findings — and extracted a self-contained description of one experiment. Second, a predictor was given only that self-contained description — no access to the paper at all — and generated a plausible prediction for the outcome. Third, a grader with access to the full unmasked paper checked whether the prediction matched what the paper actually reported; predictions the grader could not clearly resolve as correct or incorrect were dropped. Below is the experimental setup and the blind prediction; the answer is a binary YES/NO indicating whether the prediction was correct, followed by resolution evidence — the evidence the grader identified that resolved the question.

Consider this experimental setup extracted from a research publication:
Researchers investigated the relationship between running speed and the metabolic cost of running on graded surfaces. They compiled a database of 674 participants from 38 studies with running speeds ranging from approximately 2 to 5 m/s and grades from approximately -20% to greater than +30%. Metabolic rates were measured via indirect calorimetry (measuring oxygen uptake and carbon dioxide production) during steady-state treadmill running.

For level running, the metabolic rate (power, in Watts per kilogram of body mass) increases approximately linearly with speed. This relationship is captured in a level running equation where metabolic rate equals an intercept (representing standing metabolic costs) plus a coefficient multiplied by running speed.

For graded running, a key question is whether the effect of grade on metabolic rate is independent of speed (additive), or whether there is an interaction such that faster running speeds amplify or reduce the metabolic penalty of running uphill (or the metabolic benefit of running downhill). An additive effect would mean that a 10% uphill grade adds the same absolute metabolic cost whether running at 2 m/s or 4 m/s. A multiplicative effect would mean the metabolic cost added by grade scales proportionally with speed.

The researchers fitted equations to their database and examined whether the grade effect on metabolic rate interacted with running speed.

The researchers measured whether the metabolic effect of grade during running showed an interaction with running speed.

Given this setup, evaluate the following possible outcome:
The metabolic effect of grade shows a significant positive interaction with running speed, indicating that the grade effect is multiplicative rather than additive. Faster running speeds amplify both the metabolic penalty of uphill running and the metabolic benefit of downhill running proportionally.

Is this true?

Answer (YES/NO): YES